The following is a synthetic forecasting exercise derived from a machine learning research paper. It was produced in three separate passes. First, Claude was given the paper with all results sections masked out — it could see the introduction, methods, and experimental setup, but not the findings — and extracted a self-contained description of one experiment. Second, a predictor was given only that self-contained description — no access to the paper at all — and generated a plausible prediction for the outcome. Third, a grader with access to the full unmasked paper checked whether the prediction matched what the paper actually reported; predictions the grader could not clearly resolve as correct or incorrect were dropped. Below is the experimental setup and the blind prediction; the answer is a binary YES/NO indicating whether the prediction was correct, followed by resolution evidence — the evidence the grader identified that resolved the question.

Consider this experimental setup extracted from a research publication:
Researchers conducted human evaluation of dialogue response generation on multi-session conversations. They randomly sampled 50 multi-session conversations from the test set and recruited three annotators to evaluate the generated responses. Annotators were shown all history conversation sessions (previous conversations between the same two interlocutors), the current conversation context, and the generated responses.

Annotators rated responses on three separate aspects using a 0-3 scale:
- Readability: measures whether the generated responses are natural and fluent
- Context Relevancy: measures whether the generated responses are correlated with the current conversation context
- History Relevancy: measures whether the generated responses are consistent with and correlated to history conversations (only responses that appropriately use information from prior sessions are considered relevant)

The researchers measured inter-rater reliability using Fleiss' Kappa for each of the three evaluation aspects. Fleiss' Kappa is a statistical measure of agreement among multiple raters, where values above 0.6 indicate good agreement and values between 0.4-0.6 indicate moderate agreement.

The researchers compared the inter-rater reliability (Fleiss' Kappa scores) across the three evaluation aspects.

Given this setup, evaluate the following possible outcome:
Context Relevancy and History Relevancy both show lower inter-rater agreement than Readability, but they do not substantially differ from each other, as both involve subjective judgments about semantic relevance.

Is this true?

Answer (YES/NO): YES